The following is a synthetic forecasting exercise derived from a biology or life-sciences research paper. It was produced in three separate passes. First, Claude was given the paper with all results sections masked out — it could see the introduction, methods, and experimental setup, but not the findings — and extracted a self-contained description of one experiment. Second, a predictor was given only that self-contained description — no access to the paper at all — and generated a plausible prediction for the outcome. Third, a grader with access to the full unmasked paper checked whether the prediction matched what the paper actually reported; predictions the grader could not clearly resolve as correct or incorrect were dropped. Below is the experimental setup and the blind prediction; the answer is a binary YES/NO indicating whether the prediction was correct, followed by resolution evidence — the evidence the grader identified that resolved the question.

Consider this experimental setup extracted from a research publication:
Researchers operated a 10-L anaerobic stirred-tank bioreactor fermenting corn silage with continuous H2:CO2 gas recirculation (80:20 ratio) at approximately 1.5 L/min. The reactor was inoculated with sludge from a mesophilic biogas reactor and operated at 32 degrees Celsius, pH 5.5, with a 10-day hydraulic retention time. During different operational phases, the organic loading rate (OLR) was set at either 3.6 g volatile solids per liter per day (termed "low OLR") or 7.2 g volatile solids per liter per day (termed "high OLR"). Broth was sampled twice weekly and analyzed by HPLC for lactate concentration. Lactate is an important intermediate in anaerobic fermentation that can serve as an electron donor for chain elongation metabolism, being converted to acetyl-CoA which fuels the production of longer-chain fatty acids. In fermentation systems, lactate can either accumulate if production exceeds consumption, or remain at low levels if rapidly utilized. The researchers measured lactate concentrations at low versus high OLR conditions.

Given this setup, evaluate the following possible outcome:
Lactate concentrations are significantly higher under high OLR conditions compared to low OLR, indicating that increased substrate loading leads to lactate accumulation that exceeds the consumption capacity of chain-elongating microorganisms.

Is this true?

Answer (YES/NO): NO